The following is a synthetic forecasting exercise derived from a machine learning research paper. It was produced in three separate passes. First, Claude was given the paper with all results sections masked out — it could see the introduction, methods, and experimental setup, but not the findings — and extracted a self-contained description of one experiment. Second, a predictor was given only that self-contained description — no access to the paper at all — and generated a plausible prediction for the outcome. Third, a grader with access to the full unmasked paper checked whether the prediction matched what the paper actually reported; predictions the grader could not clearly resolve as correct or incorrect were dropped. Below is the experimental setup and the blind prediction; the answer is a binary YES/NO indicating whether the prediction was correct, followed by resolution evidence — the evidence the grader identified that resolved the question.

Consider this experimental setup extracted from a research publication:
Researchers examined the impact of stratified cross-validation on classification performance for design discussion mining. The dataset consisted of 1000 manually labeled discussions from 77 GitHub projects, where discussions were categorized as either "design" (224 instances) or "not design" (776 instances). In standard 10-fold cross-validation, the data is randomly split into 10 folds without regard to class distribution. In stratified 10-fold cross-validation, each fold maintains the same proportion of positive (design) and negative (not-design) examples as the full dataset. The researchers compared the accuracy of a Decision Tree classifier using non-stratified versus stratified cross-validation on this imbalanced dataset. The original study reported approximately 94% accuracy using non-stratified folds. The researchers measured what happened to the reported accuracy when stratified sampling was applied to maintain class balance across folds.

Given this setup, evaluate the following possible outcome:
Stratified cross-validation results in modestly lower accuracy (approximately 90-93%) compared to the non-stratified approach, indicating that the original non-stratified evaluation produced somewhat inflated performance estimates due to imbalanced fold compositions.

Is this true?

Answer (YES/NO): NO